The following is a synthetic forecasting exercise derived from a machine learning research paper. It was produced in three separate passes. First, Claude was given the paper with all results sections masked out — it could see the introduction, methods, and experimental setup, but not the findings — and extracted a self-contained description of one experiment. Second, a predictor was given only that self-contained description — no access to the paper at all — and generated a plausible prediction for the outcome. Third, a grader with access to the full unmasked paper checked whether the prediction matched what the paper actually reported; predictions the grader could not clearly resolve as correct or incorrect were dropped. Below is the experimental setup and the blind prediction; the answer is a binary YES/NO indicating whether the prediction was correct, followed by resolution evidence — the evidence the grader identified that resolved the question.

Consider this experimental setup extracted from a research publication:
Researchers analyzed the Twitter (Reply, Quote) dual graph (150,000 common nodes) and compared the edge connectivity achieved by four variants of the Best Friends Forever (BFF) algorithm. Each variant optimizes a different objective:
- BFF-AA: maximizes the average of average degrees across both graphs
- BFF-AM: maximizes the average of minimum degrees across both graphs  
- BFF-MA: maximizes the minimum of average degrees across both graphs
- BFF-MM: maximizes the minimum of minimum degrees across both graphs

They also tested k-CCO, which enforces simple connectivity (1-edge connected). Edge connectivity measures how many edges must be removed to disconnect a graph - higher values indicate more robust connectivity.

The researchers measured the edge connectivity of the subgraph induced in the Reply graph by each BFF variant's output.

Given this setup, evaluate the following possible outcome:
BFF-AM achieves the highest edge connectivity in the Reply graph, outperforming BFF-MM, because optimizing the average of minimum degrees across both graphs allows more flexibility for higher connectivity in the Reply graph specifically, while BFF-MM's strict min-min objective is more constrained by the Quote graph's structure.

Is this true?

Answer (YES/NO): NO